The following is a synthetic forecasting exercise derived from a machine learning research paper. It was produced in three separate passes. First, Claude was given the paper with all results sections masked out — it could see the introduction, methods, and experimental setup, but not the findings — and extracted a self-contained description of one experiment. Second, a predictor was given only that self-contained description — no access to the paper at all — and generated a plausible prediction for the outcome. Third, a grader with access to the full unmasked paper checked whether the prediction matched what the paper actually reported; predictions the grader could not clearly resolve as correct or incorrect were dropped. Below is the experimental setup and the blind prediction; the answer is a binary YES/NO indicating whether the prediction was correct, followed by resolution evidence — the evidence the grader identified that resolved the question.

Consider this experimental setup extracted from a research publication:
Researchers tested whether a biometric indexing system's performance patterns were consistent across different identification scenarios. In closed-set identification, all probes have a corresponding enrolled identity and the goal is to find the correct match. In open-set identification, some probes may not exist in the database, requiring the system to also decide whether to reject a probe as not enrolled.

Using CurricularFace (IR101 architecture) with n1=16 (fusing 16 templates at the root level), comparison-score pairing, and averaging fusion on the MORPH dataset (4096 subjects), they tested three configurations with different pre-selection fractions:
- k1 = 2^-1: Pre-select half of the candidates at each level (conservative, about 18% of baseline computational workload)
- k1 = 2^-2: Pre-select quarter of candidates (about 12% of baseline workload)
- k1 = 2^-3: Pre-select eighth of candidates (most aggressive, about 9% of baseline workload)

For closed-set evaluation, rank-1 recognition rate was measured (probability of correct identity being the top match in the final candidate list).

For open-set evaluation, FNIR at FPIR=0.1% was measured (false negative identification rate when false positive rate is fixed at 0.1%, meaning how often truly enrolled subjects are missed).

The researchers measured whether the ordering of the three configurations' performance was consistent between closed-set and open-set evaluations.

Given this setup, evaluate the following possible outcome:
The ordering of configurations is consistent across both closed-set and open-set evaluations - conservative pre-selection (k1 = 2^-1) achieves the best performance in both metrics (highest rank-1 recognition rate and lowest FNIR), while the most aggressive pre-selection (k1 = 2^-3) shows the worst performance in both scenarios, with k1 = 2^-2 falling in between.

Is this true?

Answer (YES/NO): NO